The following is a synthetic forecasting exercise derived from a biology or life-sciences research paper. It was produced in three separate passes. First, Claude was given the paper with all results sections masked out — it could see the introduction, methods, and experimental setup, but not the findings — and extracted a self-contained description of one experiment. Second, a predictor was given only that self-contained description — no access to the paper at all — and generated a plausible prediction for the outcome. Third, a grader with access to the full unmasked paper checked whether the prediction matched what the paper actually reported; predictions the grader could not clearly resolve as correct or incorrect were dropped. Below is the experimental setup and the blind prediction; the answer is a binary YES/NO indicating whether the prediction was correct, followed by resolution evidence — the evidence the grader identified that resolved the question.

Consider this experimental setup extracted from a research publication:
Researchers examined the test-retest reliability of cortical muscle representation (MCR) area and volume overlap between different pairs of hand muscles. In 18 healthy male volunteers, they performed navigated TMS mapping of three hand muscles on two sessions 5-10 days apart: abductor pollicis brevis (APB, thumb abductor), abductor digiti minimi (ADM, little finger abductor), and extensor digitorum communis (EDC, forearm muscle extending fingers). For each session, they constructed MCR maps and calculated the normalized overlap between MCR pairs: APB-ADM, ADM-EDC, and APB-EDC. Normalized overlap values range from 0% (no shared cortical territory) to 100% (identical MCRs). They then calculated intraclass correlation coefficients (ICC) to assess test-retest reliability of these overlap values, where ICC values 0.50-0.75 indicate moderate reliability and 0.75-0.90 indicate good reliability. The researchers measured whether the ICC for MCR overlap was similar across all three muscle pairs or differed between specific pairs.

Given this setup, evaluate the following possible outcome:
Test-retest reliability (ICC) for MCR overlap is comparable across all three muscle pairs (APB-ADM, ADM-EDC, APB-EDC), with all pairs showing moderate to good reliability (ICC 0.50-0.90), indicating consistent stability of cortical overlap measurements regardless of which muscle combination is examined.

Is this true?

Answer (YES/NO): NO